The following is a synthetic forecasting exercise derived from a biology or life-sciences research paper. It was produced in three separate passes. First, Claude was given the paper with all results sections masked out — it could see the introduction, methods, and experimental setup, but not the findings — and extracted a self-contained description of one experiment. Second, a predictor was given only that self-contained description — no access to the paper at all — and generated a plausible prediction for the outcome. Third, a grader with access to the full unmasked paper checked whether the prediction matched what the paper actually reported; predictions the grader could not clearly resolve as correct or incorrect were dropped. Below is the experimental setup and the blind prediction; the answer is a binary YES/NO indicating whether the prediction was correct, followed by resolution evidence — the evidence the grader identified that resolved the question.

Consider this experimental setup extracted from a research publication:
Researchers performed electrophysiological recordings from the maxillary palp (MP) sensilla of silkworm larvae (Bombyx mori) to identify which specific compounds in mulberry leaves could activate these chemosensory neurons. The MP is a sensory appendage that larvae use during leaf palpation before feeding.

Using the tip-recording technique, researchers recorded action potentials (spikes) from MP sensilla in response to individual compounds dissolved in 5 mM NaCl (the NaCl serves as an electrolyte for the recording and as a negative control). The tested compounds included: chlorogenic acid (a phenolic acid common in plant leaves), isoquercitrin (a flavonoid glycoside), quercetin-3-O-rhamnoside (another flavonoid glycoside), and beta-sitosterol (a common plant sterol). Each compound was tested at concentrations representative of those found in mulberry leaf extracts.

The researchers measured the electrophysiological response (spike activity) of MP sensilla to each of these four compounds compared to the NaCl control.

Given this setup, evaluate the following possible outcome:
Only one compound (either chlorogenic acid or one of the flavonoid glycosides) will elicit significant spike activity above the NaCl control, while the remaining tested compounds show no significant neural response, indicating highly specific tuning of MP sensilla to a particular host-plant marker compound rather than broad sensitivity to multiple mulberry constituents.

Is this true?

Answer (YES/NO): NO